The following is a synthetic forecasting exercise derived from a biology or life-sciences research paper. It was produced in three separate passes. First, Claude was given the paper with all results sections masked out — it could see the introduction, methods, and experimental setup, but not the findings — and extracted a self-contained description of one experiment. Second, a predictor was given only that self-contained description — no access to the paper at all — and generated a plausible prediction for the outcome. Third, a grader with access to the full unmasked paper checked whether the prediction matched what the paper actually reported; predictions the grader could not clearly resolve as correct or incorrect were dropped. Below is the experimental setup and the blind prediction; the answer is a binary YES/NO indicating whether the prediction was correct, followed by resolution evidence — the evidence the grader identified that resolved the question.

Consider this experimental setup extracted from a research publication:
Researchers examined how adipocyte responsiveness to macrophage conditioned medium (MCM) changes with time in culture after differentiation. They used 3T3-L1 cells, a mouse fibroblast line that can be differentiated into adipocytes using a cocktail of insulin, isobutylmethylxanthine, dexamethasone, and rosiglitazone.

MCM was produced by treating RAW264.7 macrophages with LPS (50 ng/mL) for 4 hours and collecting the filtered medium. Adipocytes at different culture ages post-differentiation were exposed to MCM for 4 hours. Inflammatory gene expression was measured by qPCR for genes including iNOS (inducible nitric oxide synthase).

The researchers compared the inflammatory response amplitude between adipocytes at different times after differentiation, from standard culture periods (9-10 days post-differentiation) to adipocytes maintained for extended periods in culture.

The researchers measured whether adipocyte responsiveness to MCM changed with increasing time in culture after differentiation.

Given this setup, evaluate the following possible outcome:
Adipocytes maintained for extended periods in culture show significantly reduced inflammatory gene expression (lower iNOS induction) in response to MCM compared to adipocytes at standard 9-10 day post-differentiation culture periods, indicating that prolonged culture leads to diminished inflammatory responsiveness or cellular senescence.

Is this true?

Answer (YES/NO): YES